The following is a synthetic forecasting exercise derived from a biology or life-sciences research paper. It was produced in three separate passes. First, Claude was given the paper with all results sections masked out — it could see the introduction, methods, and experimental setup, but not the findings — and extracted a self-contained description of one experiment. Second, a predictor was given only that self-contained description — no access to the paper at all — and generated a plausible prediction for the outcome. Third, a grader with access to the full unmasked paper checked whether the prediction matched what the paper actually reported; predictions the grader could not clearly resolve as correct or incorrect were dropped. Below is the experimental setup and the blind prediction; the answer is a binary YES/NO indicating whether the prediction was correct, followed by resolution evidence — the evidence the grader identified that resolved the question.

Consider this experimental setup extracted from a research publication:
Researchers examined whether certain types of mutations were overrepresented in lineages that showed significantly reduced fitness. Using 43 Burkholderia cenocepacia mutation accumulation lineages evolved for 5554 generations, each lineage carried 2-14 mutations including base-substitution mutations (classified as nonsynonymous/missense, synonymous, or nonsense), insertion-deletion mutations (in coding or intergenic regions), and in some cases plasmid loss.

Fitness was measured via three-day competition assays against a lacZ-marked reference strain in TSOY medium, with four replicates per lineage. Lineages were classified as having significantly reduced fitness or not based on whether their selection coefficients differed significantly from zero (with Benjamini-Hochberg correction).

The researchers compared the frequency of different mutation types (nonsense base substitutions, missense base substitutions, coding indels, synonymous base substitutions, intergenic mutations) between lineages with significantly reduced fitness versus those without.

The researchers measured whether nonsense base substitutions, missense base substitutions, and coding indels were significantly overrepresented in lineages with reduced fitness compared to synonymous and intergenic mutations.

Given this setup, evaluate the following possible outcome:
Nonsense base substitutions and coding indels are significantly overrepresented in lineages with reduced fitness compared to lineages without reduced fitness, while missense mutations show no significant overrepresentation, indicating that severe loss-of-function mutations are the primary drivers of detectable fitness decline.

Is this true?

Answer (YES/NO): NO